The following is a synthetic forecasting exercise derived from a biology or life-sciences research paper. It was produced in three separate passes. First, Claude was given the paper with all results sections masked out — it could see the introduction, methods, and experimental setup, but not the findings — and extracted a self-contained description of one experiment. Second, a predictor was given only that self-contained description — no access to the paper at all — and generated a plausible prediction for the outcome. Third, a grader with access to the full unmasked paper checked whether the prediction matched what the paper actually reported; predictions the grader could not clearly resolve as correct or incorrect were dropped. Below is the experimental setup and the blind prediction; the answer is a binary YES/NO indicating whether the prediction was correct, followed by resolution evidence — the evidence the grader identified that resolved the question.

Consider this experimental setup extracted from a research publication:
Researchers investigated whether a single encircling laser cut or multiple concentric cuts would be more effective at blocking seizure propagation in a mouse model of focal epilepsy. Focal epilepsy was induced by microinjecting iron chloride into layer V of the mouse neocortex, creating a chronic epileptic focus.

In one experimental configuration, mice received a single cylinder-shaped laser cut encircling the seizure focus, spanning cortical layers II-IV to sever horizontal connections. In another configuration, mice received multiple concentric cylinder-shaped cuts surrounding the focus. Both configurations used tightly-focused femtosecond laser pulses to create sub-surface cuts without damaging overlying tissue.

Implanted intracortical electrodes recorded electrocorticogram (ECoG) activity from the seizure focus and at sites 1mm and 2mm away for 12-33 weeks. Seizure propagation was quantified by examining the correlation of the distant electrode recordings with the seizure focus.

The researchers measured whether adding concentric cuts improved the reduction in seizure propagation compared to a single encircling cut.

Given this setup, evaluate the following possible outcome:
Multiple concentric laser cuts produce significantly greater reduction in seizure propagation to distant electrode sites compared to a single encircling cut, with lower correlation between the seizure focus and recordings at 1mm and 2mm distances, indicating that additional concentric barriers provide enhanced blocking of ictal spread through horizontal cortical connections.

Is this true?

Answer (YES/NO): NO